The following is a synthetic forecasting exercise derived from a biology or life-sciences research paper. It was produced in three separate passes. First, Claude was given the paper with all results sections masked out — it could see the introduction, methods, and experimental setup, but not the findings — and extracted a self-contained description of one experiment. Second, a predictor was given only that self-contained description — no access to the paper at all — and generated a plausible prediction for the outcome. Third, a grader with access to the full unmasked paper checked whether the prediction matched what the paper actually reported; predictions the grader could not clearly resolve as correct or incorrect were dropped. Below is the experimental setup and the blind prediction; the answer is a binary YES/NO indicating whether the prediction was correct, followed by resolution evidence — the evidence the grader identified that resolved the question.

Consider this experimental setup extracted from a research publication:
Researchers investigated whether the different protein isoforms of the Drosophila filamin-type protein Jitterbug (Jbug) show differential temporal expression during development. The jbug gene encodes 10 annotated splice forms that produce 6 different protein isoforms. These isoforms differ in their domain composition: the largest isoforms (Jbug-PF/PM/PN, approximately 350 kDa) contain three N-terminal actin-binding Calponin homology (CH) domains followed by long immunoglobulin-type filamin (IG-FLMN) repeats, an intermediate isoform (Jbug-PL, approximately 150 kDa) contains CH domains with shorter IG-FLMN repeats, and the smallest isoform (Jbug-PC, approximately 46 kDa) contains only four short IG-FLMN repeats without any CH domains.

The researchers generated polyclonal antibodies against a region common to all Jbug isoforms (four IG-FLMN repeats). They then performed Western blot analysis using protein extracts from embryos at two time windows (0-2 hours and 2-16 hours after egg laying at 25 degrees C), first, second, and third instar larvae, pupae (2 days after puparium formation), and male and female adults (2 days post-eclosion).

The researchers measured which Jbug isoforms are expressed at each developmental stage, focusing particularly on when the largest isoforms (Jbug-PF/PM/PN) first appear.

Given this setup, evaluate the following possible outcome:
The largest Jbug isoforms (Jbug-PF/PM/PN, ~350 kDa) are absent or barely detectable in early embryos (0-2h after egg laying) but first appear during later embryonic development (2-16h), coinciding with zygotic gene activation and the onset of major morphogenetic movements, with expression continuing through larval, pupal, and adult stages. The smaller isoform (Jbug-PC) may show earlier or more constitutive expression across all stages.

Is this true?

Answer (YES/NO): NO